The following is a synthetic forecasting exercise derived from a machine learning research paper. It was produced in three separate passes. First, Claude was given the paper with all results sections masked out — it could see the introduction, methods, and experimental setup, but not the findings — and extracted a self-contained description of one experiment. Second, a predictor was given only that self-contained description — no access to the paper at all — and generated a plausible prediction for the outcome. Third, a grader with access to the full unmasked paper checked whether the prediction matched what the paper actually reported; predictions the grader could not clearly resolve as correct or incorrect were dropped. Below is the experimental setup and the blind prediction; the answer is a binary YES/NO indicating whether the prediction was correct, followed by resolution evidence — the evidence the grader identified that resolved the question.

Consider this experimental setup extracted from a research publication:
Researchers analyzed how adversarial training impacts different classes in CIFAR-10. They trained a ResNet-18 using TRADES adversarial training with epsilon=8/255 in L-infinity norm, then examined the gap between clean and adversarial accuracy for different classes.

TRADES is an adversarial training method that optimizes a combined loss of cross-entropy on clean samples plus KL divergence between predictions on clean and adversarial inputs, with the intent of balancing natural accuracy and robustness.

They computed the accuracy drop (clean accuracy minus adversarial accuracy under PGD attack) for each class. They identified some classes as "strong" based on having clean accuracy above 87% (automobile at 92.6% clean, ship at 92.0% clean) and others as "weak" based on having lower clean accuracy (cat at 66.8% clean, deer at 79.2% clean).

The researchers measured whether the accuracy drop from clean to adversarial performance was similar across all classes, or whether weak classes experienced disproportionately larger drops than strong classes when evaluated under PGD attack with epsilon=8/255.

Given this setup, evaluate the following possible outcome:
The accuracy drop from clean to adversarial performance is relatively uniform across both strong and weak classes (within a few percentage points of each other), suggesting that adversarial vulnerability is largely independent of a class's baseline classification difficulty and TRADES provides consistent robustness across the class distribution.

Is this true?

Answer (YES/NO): NO